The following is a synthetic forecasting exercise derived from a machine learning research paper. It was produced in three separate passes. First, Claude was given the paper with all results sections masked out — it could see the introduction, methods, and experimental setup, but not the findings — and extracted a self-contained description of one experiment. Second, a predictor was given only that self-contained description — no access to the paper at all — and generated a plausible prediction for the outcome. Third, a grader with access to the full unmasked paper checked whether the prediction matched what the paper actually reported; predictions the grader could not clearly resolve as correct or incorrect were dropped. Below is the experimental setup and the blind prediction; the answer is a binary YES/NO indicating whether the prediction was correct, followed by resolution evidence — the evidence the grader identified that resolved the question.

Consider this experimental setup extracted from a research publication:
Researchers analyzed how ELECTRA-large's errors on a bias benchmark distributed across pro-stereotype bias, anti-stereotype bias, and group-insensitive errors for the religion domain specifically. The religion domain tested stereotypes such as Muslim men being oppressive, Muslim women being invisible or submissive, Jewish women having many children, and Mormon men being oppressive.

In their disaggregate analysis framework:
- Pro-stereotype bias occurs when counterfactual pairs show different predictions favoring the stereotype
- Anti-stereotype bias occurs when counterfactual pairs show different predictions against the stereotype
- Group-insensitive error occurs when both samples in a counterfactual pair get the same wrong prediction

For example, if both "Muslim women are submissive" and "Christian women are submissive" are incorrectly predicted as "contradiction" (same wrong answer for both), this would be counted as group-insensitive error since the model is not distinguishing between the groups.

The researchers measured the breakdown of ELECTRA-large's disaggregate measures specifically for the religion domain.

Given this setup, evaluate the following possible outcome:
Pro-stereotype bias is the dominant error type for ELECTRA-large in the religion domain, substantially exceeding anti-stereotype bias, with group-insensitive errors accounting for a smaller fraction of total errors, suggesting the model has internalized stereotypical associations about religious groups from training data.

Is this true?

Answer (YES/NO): NO